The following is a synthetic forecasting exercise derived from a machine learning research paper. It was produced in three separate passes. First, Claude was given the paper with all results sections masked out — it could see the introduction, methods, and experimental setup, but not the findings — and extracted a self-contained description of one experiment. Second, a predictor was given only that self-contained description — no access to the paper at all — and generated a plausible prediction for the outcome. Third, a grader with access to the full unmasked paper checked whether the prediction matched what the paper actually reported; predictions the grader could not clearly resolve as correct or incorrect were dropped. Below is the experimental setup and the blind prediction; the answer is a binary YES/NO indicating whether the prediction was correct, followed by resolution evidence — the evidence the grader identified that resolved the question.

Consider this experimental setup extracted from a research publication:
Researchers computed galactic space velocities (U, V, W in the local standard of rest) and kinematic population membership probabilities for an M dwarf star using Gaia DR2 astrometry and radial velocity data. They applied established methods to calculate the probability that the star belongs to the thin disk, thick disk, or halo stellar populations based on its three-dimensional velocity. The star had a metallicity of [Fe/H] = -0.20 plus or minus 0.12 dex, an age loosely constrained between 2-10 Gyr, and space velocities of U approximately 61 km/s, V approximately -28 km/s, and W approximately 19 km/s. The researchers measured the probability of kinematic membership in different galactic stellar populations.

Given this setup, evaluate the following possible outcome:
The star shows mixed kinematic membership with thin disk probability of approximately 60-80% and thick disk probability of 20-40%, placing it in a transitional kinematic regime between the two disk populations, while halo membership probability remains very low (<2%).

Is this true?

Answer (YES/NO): NO